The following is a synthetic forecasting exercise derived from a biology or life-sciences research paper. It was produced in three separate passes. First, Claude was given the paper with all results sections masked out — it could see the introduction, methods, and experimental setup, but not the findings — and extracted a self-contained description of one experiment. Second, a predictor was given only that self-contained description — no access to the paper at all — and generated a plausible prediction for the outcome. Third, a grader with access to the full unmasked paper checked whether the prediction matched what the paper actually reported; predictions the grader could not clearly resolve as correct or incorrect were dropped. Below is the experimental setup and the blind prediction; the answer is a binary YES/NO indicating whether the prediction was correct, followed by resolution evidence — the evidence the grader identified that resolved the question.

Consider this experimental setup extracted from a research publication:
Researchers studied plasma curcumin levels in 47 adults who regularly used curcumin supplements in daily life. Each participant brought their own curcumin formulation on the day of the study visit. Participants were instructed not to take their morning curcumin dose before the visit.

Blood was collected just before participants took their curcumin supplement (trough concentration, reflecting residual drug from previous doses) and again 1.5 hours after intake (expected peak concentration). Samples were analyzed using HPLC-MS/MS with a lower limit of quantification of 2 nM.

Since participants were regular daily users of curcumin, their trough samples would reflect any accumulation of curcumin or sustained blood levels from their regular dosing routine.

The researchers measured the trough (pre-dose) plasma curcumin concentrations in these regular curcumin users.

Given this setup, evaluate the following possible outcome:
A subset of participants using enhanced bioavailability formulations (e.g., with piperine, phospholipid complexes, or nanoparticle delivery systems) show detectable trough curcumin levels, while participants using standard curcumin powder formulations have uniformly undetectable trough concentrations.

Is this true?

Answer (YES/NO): NO